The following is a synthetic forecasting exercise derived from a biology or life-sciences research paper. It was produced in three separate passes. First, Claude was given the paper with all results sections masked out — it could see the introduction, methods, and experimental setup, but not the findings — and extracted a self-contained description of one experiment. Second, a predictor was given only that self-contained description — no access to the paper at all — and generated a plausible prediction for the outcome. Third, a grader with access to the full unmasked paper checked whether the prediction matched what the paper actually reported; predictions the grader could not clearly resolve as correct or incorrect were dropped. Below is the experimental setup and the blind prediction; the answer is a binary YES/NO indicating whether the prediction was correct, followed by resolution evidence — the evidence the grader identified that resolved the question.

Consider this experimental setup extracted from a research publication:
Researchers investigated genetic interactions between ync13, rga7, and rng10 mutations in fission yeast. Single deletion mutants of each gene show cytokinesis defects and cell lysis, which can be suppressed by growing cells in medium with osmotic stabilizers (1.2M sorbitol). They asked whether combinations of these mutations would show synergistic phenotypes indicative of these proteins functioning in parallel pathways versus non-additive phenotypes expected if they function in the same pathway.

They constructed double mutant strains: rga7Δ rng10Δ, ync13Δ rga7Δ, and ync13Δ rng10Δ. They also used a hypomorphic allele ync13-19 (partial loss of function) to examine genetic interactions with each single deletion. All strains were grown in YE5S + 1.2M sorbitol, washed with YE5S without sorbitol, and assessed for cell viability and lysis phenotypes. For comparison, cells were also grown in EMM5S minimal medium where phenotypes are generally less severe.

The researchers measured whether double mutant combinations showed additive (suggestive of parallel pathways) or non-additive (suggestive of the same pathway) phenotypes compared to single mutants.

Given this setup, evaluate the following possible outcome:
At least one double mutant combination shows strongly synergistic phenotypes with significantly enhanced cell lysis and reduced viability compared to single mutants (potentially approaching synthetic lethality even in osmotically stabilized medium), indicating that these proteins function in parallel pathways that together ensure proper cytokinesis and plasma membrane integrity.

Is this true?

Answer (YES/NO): NO